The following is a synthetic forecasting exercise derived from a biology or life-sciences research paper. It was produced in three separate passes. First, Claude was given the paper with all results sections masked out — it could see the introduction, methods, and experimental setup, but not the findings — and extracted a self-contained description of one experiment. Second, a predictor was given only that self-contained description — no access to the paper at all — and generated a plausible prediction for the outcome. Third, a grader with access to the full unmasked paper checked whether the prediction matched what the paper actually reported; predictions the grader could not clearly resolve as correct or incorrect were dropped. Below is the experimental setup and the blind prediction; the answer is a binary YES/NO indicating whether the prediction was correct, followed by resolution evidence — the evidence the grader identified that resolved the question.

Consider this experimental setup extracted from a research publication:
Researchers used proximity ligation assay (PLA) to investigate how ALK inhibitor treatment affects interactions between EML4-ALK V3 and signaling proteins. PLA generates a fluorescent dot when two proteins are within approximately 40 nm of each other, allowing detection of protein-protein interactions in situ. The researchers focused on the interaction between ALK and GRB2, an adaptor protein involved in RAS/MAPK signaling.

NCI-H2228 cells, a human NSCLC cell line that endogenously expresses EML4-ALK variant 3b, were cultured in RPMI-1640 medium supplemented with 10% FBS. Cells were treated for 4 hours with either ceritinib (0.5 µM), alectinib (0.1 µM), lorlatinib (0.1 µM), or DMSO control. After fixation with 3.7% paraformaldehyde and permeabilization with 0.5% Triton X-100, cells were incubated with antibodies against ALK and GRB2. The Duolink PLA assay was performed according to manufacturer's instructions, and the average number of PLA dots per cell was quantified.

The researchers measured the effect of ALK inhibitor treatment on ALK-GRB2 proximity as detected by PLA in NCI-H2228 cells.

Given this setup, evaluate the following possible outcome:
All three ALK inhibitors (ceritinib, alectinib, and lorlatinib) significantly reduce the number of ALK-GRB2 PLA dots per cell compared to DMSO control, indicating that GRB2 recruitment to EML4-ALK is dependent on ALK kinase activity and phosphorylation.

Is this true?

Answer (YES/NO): YES